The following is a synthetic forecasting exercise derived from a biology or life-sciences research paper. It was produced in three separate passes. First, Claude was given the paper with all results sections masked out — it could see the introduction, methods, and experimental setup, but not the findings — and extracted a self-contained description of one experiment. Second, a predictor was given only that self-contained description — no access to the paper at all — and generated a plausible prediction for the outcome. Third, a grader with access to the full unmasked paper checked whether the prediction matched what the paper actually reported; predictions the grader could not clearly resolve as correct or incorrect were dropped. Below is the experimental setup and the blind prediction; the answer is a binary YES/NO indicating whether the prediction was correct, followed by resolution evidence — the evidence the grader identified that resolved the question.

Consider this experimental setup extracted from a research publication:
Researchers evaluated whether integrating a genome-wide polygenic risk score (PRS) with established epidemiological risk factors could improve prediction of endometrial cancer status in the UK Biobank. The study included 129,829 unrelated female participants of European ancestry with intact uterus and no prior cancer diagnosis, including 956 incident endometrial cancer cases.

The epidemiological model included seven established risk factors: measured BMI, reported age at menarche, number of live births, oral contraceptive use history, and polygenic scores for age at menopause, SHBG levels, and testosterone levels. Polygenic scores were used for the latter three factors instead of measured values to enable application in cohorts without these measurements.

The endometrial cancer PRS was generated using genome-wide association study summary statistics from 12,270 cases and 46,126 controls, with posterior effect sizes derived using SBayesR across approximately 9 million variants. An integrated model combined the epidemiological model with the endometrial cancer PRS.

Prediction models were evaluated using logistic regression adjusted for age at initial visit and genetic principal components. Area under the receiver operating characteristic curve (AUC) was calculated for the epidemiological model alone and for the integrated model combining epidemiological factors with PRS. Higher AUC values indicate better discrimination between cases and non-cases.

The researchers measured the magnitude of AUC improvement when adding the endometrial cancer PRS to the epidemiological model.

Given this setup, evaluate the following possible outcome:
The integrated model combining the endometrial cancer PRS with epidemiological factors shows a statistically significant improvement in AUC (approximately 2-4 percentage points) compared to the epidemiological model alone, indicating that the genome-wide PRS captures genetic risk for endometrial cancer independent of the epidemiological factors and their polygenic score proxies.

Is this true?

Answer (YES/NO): NO